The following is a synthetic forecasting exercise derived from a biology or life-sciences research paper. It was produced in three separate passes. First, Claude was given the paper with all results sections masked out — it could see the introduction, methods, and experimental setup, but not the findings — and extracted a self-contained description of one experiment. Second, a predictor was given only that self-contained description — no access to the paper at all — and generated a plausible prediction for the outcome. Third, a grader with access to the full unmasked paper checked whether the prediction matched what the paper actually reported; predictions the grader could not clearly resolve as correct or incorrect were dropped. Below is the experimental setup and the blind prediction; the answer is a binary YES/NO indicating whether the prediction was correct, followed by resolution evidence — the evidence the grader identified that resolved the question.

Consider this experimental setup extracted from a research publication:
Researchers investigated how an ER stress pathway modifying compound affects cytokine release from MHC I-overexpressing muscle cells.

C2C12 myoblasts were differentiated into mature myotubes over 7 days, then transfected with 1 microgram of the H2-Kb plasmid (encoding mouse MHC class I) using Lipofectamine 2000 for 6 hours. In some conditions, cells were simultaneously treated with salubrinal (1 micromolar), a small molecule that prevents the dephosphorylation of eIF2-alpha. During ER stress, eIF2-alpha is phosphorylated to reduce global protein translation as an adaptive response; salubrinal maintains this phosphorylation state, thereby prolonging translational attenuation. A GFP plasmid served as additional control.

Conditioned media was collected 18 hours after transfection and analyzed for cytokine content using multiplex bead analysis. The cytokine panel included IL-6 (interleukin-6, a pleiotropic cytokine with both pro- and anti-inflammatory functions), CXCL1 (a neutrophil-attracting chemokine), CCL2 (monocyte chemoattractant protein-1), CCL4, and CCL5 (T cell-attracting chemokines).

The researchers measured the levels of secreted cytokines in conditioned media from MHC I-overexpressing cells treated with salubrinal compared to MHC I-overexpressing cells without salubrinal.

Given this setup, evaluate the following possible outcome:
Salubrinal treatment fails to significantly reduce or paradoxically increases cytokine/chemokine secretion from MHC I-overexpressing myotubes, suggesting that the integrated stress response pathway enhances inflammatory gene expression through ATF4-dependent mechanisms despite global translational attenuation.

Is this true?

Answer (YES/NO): NO